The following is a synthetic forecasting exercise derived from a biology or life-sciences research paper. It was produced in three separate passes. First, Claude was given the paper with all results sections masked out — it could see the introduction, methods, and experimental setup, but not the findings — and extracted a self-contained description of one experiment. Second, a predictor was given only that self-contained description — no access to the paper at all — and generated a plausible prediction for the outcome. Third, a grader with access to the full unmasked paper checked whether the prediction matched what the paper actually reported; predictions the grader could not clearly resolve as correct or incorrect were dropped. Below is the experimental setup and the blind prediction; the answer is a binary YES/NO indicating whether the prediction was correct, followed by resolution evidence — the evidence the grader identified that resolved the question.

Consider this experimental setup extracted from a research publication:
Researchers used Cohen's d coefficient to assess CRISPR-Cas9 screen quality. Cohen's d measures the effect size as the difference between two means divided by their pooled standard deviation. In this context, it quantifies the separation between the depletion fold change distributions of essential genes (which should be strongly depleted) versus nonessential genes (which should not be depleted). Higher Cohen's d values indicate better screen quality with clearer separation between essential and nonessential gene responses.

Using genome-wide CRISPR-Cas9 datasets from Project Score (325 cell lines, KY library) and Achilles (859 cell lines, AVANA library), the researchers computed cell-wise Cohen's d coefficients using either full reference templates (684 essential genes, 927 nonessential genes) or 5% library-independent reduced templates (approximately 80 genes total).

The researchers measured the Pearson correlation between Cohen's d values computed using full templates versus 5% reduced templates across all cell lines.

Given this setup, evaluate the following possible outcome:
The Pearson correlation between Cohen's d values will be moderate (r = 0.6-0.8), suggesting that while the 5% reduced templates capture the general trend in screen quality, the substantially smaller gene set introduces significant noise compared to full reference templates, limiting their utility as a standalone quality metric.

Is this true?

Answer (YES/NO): NO